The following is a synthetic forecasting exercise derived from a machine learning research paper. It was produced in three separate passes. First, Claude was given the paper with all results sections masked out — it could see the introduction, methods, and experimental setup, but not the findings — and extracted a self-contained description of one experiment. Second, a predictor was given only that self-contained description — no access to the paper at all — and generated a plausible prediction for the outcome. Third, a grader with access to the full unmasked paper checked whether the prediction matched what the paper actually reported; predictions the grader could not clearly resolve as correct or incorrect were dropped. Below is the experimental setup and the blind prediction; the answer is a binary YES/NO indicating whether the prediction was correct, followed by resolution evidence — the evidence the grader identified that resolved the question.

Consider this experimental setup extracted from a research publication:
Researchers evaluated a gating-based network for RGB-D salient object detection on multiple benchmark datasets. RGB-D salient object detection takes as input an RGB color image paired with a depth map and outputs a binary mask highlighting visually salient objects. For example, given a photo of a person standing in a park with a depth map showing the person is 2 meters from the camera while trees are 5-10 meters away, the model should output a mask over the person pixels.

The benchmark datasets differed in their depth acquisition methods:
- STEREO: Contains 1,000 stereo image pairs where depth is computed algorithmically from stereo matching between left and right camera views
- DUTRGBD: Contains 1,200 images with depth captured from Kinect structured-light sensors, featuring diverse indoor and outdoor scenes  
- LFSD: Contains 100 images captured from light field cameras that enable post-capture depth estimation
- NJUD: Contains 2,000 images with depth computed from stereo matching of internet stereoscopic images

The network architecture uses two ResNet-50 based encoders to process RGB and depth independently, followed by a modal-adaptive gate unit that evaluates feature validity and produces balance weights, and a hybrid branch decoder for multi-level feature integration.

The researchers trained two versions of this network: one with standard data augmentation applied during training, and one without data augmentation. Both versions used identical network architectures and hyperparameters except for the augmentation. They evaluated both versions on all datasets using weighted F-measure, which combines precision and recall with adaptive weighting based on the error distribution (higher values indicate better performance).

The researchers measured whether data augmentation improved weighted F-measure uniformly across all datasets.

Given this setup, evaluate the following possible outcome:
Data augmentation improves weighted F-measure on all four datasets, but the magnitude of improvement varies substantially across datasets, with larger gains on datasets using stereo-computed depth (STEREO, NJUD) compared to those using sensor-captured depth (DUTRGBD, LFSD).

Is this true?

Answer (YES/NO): NO